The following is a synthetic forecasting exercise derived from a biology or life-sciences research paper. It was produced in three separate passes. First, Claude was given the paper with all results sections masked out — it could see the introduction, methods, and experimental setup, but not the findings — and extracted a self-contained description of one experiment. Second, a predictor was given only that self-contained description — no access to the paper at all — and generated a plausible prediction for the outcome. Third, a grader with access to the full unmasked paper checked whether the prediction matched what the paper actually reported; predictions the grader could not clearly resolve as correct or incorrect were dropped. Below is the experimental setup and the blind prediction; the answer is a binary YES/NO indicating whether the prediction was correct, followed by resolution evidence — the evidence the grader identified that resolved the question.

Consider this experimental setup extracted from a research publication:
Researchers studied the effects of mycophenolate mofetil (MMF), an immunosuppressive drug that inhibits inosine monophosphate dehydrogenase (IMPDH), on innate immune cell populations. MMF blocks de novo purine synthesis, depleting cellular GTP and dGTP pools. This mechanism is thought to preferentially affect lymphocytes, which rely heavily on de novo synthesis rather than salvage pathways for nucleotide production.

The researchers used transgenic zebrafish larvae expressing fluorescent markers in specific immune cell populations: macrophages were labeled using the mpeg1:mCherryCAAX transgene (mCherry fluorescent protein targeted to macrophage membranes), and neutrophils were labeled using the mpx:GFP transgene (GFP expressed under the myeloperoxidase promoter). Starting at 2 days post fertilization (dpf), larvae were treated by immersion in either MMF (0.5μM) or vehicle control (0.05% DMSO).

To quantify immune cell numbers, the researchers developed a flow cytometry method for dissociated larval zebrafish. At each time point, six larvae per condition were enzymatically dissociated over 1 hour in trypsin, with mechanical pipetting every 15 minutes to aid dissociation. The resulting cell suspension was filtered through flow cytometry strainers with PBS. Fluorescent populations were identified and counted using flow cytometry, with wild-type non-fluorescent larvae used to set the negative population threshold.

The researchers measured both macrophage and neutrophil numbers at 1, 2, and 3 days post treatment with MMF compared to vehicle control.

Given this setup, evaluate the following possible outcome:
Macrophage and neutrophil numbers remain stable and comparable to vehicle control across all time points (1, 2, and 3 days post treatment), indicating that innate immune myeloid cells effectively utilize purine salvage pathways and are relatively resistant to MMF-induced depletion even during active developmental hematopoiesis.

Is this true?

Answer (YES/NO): NO